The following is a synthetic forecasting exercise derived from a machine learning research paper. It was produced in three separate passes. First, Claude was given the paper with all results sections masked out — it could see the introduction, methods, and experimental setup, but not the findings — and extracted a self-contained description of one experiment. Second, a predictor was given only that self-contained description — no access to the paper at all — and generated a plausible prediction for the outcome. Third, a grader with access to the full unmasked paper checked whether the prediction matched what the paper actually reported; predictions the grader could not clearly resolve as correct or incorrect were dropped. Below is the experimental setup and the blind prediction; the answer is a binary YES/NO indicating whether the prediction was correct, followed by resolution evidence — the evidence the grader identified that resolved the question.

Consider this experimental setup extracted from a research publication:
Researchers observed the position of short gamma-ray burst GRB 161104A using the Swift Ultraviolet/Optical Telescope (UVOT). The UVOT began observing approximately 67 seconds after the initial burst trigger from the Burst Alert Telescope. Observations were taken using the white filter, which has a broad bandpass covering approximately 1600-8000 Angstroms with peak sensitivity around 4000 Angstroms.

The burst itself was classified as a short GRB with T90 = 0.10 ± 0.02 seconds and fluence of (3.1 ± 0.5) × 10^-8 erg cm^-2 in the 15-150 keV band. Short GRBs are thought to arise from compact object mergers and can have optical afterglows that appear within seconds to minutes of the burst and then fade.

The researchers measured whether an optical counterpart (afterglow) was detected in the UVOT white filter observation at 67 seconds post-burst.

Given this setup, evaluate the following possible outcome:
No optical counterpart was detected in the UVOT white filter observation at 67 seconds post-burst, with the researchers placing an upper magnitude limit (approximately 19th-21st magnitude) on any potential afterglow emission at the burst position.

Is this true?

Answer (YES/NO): YES